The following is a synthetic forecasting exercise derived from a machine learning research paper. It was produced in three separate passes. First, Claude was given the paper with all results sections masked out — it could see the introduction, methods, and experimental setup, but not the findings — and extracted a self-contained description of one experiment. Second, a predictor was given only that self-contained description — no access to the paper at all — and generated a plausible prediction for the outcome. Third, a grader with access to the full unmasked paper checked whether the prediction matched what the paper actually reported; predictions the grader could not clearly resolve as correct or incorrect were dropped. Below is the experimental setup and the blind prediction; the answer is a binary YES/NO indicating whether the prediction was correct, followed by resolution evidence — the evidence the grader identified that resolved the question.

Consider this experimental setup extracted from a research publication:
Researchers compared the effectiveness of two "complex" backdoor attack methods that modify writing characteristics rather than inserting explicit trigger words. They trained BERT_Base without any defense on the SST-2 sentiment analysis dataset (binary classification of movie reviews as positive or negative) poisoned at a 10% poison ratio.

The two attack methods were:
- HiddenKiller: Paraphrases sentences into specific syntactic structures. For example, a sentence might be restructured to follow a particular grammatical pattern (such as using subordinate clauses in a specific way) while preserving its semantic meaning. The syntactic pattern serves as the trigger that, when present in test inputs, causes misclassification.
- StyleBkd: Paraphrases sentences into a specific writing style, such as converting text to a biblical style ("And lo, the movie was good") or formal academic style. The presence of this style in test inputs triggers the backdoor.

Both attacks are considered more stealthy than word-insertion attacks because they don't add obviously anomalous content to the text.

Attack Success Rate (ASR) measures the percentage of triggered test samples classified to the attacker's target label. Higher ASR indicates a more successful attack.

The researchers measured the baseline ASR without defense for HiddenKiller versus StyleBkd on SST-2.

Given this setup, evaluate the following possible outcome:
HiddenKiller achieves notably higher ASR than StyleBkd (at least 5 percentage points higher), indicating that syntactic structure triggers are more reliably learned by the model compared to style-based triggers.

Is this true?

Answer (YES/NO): YES